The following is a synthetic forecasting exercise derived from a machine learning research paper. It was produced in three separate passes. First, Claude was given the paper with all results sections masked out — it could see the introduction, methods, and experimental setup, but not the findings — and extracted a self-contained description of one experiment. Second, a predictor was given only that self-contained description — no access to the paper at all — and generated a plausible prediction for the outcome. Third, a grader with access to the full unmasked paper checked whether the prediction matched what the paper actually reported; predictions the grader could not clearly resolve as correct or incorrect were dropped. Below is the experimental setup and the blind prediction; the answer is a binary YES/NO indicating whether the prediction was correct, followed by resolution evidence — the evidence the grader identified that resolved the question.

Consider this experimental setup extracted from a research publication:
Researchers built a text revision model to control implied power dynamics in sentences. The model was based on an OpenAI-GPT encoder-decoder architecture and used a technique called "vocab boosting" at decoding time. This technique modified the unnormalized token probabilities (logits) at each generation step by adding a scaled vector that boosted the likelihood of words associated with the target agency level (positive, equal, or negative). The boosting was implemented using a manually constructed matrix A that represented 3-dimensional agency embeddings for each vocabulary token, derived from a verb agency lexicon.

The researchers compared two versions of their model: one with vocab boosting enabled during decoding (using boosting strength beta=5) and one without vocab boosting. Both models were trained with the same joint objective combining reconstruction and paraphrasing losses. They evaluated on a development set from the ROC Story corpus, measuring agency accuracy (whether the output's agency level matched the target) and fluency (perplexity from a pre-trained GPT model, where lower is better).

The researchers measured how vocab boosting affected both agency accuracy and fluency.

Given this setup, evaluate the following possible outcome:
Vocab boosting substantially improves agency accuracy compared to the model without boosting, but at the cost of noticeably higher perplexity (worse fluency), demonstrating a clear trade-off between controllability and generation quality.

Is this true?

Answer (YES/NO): NO